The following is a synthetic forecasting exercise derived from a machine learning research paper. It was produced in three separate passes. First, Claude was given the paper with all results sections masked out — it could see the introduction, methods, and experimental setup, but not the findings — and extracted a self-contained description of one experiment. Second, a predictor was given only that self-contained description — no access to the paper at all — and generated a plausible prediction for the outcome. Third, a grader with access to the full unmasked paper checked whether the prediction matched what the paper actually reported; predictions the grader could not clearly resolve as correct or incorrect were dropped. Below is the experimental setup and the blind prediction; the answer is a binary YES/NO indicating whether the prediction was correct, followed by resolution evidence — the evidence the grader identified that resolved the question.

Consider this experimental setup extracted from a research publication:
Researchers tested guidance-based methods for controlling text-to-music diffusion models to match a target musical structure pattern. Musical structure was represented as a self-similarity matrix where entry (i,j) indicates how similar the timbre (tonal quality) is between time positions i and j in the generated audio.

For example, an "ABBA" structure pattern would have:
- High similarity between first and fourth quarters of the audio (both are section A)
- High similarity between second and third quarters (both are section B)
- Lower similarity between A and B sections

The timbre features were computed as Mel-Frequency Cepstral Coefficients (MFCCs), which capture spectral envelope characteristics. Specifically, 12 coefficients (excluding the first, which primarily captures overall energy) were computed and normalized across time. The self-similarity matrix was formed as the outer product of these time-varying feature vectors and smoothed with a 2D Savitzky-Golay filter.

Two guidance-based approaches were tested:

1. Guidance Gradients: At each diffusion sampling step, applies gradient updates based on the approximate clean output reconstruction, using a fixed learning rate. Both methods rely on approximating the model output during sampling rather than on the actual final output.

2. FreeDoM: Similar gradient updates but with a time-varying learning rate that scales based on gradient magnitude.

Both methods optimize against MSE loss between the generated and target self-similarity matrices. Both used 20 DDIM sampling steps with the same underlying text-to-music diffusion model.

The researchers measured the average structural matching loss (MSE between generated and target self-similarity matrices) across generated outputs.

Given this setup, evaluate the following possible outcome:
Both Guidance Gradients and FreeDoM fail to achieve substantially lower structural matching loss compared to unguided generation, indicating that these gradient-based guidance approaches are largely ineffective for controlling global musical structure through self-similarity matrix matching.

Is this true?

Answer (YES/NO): NO